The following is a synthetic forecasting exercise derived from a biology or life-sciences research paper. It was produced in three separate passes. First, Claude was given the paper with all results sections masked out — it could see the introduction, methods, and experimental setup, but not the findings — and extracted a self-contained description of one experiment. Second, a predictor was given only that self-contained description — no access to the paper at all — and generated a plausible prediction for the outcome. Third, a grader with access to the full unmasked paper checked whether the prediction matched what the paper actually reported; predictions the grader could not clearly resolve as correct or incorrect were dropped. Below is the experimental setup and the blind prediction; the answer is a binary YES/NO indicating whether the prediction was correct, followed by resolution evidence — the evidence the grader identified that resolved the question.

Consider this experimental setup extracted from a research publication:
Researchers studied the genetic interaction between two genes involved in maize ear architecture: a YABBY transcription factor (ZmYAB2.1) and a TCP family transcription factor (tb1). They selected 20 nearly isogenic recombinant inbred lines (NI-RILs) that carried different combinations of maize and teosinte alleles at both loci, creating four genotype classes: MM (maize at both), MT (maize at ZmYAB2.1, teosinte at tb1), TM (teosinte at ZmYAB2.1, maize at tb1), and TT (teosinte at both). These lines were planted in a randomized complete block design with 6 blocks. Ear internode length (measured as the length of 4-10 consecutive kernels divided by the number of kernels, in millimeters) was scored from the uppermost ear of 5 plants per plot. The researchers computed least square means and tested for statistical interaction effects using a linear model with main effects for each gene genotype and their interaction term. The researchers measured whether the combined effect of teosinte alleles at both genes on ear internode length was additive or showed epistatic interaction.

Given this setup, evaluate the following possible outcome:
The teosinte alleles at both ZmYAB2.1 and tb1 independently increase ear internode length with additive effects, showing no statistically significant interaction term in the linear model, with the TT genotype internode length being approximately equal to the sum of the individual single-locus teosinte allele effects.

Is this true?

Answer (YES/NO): NO